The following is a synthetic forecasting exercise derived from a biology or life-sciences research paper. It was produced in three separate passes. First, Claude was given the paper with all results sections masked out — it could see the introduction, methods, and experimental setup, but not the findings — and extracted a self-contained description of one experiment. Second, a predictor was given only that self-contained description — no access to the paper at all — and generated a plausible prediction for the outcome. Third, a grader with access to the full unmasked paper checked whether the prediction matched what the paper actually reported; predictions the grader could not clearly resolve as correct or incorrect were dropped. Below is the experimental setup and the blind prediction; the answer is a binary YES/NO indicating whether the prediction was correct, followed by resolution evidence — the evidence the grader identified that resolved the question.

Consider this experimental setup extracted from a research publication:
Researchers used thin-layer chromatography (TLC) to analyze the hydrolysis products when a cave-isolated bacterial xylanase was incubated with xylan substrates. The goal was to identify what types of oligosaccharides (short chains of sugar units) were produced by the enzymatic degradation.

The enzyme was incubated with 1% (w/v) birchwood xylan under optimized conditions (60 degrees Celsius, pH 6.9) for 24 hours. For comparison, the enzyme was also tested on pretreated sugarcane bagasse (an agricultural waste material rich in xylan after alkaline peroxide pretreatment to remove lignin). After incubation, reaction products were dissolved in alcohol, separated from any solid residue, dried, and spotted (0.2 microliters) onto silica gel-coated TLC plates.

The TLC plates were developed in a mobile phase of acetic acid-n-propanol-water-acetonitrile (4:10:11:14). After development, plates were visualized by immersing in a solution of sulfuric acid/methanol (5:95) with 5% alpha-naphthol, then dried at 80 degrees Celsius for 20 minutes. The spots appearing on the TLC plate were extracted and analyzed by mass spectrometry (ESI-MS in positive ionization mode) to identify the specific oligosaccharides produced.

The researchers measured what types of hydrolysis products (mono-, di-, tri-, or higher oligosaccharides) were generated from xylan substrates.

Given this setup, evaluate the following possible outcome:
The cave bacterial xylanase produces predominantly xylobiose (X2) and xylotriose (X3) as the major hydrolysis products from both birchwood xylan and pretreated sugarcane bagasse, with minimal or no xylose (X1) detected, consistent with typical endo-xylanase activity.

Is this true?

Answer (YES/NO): NO